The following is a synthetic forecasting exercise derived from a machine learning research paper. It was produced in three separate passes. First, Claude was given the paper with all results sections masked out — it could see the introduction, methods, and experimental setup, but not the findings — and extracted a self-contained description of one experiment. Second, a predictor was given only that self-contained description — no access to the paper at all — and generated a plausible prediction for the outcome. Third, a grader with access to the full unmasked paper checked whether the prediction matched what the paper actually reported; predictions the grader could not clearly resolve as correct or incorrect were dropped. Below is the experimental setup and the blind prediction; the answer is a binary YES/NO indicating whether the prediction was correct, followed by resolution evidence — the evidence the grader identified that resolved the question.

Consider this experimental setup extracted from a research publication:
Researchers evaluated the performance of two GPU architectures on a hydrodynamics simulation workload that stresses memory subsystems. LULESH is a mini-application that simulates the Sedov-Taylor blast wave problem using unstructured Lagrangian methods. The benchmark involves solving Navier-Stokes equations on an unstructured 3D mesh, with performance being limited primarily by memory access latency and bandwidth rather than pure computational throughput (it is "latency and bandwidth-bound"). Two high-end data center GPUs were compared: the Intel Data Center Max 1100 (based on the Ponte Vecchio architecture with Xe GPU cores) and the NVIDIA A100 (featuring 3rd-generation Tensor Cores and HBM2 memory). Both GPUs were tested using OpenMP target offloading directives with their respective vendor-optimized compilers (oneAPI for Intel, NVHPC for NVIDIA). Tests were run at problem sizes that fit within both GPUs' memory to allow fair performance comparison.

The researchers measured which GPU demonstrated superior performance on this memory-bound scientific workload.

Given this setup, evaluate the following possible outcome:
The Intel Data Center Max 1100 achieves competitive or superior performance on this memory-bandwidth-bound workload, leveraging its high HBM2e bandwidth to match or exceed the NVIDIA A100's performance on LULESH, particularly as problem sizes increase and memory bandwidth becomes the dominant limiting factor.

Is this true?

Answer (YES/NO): NO